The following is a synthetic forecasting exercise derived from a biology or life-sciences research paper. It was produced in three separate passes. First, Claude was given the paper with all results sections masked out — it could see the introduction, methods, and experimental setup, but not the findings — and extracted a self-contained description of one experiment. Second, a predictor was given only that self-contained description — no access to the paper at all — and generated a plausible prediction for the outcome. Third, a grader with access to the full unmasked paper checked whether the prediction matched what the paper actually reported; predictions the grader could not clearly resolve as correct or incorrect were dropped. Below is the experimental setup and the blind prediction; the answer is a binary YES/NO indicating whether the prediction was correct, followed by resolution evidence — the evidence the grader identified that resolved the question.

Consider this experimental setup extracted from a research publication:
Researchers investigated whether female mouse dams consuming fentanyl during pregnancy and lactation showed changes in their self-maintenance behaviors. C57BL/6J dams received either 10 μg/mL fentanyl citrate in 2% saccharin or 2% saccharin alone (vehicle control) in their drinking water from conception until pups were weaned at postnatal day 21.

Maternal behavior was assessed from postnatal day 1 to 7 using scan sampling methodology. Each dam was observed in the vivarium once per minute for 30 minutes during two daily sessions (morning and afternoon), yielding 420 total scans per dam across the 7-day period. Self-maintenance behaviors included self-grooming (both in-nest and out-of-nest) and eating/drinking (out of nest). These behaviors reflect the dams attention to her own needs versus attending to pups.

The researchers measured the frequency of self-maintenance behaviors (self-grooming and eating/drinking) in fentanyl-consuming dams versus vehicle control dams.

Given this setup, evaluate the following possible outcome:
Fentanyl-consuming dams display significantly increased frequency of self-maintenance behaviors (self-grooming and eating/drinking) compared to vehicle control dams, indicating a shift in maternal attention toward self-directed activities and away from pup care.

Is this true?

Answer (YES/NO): NO